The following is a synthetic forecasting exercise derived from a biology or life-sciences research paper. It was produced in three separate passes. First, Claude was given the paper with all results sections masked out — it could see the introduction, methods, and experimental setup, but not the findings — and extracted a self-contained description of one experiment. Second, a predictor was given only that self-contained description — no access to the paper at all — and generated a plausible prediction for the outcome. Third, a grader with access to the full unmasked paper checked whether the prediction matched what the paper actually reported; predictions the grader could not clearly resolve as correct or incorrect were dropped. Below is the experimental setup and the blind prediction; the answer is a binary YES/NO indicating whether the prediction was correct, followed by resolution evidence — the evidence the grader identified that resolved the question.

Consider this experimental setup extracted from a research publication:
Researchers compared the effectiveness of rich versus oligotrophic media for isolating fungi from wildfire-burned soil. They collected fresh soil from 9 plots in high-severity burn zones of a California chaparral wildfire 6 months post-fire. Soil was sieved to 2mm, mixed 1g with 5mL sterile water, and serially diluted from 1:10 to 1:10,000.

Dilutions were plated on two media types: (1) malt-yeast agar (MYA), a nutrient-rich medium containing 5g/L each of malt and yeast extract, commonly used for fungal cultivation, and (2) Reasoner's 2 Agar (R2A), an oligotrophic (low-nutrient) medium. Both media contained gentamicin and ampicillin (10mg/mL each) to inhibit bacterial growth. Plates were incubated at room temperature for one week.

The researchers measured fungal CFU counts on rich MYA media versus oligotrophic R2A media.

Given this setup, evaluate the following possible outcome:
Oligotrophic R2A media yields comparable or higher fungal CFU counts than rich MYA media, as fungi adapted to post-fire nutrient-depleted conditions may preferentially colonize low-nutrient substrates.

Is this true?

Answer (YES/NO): YES